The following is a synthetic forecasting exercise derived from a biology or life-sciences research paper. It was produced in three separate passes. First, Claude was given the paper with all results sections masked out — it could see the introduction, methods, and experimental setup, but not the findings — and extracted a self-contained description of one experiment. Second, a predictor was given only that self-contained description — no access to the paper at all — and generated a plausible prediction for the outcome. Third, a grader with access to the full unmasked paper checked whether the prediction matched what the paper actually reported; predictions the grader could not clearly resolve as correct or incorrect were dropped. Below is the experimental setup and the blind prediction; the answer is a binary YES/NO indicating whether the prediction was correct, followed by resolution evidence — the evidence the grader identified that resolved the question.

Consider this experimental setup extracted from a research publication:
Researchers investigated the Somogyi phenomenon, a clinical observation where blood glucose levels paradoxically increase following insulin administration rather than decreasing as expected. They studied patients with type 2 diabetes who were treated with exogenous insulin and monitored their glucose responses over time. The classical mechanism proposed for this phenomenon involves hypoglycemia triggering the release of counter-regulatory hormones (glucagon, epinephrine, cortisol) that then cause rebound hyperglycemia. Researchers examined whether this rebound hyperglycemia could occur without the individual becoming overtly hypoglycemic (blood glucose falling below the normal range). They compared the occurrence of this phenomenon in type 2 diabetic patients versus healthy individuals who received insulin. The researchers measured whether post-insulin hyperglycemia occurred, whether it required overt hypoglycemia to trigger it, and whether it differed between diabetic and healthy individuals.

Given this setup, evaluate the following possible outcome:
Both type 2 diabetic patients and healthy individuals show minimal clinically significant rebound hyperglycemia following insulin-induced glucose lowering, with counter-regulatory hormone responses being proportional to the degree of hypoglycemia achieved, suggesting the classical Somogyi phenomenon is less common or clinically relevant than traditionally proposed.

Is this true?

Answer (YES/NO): NO